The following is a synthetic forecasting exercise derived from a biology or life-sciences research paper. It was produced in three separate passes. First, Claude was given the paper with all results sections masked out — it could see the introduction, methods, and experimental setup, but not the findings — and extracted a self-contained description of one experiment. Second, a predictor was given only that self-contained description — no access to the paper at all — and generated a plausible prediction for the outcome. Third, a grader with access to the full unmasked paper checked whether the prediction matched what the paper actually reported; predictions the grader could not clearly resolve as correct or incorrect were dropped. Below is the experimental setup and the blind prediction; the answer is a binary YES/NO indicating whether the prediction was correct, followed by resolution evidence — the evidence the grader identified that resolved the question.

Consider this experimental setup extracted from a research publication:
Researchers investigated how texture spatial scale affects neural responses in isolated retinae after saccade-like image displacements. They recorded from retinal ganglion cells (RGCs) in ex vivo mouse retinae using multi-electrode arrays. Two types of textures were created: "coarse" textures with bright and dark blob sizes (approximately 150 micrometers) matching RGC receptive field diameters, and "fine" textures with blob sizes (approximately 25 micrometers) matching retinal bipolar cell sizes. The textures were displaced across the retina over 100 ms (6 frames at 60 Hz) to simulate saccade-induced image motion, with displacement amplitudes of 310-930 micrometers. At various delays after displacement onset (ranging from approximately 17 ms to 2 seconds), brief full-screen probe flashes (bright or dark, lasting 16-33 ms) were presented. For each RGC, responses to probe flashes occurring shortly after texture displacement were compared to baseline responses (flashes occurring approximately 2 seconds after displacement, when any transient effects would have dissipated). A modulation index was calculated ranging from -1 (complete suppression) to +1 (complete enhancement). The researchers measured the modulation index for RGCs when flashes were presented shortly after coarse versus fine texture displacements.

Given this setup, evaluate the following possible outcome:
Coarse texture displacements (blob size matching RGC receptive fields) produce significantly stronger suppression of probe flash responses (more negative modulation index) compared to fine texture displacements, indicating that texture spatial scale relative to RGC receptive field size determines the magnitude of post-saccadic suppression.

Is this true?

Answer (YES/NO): YES